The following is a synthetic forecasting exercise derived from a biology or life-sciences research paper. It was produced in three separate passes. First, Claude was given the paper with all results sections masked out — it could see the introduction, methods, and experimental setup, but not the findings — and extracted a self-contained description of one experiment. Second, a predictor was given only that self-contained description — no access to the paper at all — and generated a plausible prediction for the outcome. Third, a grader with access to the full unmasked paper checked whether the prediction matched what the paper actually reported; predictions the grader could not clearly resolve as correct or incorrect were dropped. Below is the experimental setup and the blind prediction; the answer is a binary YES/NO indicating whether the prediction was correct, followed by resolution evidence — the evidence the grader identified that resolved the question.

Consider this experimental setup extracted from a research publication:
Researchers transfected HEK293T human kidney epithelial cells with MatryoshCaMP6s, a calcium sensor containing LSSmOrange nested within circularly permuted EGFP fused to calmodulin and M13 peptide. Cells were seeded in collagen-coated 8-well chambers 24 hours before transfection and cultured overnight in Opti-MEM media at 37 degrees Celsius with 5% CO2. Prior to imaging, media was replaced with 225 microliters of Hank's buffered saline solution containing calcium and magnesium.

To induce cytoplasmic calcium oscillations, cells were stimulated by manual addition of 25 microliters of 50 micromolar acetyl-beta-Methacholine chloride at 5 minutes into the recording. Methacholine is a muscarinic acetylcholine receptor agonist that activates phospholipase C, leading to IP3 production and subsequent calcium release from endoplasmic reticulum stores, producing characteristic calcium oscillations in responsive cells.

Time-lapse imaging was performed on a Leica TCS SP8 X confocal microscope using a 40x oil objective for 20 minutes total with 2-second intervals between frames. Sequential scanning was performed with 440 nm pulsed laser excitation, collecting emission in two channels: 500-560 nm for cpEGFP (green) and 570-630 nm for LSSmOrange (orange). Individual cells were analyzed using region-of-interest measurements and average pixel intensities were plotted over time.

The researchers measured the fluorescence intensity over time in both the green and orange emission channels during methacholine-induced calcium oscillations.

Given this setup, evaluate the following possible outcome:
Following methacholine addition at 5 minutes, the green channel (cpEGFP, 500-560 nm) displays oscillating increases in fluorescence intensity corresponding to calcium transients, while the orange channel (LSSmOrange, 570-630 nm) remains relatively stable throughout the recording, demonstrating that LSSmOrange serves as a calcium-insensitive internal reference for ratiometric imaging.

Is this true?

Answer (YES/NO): YES